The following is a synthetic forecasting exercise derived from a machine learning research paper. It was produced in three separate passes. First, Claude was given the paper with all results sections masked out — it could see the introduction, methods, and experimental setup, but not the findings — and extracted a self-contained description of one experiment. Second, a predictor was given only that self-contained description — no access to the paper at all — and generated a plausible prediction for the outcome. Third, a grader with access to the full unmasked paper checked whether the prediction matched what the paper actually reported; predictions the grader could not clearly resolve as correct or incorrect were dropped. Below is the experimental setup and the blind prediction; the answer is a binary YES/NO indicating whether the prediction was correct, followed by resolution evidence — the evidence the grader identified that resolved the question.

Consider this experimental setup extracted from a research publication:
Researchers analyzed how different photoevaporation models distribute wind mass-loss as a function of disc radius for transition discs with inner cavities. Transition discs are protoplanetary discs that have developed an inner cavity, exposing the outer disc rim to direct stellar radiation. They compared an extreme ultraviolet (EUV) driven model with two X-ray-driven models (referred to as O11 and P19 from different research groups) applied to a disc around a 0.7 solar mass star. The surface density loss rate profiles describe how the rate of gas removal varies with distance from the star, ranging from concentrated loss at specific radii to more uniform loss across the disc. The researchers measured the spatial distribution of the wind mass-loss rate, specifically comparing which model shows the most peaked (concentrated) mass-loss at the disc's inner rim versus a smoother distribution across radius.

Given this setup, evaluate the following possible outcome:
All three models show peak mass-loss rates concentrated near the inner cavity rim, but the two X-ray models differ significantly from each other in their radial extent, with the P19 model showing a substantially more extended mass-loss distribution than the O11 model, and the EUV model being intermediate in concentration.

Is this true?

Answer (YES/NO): NO